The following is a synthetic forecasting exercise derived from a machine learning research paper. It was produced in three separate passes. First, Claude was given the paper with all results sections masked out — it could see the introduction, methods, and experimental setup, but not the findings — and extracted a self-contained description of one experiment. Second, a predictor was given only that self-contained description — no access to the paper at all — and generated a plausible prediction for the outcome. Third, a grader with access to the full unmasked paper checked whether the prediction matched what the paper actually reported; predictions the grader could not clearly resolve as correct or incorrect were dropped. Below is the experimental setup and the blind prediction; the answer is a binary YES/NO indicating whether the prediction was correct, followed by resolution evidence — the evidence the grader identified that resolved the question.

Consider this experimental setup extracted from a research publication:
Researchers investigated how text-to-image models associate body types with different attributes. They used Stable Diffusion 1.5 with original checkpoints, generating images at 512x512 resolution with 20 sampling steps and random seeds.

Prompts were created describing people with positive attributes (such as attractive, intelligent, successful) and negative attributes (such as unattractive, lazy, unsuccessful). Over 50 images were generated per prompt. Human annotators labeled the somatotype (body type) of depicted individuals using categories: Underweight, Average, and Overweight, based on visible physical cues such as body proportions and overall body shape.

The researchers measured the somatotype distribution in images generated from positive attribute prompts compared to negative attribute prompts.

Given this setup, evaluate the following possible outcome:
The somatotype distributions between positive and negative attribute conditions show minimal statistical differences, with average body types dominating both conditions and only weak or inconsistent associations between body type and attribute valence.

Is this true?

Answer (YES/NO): NO